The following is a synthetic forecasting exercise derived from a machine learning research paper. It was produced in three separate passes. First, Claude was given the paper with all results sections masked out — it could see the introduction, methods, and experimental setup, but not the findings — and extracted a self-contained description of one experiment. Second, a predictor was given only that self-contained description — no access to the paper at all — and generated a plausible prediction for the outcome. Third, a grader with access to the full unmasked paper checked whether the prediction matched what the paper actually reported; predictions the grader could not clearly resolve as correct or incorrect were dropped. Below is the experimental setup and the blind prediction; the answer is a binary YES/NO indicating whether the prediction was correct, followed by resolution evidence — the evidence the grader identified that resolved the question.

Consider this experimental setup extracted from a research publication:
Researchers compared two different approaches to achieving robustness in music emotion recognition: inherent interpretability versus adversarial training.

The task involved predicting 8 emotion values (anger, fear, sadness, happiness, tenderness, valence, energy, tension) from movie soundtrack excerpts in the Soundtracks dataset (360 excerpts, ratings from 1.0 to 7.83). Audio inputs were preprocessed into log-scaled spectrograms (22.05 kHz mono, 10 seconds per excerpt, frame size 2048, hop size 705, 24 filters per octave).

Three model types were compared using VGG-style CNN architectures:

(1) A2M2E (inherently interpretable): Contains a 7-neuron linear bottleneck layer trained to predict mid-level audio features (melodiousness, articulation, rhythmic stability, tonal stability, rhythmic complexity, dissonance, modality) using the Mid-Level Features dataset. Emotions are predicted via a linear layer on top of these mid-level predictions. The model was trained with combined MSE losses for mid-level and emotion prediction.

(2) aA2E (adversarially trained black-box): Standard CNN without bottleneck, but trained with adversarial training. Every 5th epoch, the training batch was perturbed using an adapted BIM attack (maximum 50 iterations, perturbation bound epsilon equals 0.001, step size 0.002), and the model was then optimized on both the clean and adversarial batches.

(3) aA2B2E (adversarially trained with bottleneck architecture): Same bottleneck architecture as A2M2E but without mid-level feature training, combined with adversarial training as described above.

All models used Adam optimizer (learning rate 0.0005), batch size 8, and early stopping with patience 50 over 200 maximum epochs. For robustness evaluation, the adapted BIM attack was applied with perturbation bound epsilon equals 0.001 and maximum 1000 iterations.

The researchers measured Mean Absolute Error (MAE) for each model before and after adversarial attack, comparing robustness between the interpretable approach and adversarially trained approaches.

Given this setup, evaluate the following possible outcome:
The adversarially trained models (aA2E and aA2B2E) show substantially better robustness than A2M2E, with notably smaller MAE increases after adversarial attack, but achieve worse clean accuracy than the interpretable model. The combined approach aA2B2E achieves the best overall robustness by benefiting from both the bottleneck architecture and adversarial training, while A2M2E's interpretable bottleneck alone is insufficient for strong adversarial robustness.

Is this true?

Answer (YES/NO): NO